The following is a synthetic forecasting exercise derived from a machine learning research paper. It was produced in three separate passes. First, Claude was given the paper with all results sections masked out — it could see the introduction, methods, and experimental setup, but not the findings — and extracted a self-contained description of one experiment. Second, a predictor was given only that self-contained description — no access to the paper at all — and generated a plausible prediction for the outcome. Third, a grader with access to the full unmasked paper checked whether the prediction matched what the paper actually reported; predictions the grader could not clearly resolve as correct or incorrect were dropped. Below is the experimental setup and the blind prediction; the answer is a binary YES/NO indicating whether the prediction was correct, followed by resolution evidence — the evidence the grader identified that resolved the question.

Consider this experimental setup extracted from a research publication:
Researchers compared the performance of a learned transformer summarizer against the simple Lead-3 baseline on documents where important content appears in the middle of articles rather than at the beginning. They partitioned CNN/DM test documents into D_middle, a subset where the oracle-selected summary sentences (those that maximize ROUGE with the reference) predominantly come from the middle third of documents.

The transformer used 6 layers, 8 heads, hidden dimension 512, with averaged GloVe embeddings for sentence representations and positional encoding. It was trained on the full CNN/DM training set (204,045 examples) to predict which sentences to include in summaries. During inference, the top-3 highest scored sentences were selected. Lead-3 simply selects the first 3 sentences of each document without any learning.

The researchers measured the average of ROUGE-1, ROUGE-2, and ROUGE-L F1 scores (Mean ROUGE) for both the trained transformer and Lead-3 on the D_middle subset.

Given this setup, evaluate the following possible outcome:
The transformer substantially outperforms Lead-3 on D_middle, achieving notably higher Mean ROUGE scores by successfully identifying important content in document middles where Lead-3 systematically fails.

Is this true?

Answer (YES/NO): NO